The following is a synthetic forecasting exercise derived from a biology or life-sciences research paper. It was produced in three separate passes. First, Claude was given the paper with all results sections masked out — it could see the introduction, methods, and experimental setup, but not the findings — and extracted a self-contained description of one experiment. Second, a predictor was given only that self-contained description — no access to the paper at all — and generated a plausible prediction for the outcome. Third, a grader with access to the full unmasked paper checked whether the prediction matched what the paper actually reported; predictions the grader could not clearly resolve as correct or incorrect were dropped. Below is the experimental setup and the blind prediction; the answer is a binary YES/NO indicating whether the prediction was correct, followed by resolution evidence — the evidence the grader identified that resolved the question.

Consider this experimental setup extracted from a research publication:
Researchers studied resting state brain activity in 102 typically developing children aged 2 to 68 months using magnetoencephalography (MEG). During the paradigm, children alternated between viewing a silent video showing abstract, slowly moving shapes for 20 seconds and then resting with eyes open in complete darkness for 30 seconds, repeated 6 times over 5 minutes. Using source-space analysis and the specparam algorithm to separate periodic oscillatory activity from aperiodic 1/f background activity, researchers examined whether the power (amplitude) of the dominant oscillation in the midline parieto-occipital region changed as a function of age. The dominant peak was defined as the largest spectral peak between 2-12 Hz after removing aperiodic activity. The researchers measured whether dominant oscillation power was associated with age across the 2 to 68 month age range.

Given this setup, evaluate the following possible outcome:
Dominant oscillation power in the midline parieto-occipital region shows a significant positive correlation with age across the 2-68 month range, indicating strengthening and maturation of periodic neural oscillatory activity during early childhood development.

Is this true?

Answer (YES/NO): NO